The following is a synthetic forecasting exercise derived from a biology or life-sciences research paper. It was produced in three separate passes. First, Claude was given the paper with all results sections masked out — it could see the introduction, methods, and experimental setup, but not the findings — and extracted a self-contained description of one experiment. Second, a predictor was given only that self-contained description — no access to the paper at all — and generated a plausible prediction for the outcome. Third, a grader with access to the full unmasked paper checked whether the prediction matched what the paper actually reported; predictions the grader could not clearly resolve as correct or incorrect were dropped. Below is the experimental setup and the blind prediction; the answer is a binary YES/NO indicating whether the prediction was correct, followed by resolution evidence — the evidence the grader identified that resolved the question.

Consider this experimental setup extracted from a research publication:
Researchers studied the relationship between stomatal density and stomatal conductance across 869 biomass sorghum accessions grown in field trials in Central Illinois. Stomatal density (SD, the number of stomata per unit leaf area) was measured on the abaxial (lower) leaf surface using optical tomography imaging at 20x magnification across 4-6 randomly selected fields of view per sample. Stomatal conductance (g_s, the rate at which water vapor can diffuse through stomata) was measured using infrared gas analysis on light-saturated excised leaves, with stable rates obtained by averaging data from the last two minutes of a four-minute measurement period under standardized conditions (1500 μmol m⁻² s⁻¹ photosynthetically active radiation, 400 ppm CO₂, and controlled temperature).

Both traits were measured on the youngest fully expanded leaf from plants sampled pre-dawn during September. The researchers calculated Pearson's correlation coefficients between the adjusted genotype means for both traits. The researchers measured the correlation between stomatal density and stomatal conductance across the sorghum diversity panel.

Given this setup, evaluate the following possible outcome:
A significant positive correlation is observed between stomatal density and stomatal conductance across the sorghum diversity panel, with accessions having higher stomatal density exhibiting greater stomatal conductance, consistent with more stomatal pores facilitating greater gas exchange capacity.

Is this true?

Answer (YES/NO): NO